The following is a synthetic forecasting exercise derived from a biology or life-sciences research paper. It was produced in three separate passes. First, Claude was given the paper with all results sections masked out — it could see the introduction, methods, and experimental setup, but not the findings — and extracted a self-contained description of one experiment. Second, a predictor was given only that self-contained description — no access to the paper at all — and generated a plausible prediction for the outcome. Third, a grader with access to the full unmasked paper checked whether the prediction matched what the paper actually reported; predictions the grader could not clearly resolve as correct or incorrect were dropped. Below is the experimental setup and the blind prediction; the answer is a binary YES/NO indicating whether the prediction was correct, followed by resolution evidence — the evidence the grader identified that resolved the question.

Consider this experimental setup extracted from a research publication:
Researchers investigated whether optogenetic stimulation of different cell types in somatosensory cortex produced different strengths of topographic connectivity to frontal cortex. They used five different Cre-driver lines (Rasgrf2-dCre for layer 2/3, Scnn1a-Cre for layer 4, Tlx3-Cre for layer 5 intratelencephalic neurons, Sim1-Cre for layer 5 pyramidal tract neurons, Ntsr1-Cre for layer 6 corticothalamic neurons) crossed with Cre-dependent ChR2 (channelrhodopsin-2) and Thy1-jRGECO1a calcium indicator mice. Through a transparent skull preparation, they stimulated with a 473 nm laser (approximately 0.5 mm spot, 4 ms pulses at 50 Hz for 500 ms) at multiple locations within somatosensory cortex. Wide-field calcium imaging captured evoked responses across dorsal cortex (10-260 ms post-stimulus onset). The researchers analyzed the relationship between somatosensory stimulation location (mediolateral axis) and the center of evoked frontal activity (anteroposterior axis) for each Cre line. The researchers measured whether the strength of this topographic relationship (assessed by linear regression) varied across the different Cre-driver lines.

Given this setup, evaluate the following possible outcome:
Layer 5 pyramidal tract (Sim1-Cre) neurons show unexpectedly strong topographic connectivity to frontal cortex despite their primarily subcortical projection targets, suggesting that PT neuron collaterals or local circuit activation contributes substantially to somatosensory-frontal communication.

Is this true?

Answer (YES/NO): NO